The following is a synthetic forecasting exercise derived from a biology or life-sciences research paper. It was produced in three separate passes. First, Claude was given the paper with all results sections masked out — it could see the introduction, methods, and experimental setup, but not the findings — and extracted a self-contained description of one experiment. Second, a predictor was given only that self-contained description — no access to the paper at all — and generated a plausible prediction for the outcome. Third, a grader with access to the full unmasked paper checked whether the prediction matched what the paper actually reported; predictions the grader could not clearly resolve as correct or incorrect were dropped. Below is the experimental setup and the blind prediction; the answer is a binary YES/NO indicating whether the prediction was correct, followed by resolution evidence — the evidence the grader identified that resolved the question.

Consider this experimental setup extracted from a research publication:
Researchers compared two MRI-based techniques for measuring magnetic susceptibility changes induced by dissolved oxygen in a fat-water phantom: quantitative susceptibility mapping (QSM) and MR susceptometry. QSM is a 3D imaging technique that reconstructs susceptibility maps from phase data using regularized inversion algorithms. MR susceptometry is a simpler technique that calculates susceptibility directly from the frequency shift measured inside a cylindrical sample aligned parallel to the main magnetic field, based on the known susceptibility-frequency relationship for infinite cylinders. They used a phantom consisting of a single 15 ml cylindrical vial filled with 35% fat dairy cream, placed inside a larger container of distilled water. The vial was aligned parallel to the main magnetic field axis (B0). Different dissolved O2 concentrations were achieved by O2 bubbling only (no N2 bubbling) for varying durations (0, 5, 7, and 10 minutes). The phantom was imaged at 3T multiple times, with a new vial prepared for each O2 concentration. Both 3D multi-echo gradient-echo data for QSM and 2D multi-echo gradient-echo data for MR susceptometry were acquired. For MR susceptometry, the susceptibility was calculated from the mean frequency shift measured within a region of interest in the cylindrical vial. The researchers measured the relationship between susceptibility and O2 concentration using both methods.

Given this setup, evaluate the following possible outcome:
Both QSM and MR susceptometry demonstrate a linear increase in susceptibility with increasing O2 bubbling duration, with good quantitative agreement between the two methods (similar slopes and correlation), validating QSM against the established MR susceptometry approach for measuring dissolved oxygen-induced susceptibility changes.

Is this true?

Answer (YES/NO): NO